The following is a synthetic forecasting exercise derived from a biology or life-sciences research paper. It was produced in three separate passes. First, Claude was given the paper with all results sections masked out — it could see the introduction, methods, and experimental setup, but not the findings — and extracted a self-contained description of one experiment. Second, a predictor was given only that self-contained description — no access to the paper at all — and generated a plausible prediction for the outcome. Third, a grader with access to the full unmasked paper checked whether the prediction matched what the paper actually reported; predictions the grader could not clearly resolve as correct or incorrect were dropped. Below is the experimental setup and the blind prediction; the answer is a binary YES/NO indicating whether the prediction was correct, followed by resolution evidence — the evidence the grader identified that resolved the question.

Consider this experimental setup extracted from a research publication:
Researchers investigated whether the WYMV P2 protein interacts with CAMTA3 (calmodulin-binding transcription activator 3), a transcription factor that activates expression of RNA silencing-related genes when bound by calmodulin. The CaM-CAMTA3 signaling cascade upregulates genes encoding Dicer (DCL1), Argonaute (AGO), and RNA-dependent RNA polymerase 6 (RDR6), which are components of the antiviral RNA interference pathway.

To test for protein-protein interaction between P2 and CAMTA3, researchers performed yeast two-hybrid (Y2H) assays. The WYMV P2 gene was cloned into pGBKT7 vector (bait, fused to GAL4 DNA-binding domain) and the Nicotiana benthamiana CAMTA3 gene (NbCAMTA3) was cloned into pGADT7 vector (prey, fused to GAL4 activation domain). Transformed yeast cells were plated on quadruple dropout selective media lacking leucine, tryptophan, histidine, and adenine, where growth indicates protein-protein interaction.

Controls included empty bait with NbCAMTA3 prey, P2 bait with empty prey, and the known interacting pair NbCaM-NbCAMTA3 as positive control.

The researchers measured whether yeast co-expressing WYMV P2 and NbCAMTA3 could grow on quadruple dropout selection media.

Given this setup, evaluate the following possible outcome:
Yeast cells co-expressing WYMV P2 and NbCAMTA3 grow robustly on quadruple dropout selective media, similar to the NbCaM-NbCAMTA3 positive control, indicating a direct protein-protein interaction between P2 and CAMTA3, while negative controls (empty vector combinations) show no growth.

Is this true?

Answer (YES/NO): NO